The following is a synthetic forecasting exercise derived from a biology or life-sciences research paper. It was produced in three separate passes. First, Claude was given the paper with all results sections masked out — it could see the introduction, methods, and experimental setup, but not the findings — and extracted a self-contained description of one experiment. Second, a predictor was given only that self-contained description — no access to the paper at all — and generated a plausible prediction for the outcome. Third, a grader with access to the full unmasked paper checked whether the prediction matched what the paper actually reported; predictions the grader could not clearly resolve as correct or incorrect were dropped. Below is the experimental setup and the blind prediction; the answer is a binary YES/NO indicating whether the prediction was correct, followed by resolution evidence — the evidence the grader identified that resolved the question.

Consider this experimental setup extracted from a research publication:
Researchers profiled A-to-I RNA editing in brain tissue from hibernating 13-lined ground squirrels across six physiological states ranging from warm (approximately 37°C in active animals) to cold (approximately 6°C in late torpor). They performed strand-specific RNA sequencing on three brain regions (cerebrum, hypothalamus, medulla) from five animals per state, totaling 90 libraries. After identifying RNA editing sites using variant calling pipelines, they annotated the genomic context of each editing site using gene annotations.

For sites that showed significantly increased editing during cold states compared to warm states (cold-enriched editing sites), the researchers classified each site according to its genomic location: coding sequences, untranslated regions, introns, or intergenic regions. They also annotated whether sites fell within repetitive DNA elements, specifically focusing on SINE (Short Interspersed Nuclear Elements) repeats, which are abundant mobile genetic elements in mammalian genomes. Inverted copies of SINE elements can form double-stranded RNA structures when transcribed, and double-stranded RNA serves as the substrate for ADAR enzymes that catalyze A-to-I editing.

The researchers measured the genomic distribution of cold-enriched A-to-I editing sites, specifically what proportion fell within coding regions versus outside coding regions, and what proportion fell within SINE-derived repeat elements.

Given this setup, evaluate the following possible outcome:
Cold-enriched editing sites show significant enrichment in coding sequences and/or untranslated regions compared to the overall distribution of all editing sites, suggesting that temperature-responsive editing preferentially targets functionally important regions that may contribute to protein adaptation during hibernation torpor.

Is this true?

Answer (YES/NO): NO